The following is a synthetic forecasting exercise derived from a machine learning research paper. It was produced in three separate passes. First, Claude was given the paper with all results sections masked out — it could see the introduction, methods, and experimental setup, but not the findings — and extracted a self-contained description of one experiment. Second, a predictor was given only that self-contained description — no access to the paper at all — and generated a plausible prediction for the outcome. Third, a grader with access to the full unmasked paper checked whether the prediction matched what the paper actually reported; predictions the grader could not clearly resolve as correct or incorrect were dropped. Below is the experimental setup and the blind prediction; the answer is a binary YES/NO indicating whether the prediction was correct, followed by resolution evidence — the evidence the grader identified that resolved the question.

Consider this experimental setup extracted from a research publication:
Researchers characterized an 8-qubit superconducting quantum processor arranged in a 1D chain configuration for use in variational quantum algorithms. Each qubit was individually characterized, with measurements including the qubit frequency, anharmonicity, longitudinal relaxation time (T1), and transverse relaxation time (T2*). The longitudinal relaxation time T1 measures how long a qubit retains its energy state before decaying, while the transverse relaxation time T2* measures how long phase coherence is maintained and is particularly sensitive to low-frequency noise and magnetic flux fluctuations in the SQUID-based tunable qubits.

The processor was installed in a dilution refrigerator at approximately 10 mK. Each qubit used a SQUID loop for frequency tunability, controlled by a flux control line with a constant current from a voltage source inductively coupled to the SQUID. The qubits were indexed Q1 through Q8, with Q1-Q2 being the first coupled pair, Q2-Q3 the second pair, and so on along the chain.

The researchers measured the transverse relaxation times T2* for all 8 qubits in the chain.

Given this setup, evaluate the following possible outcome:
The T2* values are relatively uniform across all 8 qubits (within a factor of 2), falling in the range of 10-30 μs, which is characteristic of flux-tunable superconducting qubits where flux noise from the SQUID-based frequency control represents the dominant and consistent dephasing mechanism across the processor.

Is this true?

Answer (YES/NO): NO